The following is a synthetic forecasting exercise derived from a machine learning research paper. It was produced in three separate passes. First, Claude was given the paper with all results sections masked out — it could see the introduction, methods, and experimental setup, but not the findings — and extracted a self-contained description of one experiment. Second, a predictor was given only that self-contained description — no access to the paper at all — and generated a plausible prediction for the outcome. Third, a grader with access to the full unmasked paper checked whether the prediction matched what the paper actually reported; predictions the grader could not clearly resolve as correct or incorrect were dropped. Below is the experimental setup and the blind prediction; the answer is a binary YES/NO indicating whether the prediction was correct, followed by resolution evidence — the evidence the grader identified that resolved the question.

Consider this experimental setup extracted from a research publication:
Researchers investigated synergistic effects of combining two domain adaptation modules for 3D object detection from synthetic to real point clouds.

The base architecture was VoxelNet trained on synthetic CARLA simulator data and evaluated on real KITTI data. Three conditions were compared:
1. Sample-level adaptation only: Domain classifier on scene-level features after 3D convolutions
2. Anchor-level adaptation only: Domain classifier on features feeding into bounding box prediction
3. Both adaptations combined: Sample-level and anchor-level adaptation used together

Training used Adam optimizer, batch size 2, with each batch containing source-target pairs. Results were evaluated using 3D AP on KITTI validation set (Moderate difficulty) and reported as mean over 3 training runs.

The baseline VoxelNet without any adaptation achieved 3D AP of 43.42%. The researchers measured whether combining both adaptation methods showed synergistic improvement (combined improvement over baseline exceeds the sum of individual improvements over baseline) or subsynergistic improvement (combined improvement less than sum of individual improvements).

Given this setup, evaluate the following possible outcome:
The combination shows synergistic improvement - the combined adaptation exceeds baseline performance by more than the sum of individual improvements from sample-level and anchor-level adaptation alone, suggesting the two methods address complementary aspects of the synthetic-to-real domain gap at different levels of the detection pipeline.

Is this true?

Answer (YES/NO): NO